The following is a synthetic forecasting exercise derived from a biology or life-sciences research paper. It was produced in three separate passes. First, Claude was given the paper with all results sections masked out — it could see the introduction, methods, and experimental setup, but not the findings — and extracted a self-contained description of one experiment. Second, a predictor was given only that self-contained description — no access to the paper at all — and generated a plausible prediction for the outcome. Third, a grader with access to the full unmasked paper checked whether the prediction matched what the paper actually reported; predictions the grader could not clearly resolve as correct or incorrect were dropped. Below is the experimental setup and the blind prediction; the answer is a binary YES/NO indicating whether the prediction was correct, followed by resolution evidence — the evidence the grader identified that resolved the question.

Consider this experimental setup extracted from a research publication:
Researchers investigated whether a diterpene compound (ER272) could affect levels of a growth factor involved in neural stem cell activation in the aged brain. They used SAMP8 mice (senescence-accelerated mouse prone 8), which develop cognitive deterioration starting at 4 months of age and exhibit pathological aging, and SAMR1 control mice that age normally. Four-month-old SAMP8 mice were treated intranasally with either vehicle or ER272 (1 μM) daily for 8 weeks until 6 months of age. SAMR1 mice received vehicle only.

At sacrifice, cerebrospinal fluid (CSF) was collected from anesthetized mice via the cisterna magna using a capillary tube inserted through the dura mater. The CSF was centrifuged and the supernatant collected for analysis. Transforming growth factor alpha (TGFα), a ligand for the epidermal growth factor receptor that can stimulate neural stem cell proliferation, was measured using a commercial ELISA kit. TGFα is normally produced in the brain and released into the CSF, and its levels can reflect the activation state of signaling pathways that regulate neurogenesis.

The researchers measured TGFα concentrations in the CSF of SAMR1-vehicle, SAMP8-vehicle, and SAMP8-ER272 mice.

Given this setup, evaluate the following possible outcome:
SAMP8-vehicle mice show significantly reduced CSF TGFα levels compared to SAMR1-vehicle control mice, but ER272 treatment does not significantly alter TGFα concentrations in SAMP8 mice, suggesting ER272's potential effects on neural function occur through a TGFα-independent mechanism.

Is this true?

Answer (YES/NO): NO